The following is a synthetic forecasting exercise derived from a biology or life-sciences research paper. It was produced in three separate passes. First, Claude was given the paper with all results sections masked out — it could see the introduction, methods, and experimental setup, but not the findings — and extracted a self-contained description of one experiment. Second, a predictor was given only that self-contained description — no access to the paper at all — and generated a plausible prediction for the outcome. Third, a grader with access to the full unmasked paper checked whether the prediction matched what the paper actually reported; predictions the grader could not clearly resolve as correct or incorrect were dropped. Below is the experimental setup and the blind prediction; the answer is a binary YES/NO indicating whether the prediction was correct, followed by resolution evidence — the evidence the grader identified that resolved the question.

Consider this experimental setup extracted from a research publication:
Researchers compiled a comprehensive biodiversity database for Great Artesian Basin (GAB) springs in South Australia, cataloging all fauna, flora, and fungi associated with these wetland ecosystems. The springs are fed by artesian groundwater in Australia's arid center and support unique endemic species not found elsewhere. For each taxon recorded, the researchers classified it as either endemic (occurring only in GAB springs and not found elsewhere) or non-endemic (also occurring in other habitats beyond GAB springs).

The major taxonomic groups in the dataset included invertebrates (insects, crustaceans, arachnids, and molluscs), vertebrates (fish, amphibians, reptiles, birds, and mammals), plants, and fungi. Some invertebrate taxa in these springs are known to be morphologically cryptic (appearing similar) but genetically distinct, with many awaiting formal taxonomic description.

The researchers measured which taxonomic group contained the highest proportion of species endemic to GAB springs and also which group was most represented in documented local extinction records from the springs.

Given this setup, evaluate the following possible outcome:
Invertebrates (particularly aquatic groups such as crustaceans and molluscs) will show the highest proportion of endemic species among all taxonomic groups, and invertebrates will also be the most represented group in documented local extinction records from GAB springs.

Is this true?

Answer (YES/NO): YES